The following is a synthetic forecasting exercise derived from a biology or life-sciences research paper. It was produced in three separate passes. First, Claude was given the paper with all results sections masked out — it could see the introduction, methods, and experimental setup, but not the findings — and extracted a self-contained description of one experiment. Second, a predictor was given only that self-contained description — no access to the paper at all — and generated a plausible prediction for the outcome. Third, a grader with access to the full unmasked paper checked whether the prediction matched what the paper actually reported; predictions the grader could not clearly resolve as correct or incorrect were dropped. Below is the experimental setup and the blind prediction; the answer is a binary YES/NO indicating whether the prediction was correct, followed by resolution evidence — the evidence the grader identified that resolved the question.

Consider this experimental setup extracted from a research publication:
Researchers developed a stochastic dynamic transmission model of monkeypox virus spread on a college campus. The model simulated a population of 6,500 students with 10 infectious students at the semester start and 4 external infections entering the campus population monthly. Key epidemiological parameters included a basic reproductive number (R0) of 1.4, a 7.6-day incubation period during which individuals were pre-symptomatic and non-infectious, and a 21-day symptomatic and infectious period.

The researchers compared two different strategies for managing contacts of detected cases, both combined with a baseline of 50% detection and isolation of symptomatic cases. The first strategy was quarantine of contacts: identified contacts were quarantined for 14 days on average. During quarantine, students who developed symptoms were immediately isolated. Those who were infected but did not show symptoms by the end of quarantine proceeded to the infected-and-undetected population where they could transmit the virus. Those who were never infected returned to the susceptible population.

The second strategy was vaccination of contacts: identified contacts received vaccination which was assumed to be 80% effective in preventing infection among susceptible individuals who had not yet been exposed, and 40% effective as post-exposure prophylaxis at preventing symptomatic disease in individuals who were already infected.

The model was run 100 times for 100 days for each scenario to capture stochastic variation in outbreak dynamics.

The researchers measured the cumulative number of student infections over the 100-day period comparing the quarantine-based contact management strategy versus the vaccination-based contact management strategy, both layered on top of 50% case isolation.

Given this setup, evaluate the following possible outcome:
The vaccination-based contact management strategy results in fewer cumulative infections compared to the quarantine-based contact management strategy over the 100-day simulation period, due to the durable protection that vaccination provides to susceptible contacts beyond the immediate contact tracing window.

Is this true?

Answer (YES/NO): YES